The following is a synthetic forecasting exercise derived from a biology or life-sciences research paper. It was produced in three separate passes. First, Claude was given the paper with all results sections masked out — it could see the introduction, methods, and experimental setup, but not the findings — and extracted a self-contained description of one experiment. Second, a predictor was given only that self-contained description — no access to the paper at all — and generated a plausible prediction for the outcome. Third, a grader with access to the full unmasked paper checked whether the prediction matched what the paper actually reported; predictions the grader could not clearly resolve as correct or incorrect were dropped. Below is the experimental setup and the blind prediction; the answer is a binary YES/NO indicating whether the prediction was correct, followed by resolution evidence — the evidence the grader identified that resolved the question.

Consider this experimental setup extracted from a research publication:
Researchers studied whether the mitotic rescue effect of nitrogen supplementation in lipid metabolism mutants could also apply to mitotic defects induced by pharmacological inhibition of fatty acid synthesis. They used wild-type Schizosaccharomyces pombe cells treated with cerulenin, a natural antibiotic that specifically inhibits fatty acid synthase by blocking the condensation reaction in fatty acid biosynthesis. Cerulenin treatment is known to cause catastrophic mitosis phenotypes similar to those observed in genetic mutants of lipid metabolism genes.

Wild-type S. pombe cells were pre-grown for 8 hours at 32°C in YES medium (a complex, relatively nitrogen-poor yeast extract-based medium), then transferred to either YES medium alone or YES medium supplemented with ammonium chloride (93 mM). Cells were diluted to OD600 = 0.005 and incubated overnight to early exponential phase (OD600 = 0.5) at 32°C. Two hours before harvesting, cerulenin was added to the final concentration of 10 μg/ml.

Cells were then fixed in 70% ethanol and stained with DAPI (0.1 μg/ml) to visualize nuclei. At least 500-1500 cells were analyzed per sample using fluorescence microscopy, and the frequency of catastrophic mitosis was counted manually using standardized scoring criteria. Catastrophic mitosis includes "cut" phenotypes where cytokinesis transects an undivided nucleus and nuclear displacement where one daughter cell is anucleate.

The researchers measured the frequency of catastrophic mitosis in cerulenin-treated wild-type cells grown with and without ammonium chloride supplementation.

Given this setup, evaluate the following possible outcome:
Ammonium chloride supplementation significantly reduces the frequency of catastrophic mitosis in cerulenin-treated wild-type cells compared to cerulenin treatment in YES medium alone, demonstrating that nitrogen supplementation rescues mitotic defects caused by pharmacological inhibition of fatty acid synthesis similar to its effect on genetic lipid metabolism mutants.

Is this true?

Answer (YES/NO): YES